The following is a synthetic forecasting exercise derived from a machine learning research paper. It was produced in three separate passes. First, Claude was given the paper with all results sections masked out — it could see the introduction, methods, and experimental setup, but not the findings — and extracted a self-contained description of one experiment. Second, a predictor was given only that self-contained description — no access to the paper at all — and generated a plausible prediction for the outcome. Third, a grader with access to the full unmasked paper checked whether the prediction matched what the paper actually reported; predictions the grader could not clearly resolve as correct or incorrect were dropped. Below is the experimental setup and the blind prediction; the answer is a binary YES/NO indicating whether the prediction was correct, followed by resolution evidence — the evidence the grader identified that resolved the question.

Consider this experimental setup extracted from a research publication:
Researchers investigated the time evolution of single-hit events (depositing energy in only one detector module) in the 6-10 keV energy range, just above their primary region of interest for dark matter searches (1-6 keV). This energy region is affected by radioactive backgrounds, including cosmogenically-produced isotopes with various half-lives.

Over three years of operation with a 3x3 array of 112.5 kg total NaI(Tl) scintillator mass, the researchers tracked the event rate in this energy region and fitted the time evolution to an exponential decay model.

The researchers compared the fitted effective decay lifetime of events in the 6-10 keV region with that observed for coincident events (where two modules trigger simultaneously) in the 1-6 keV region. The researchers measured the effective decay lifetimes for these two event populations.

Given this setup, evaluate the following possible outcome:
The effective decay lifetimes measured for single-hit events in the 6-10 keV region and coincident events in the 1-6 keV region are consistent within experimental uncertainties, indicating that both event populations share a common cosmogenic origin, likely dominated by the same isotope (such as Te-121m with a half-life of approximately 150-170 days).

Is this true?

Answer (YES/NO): NO